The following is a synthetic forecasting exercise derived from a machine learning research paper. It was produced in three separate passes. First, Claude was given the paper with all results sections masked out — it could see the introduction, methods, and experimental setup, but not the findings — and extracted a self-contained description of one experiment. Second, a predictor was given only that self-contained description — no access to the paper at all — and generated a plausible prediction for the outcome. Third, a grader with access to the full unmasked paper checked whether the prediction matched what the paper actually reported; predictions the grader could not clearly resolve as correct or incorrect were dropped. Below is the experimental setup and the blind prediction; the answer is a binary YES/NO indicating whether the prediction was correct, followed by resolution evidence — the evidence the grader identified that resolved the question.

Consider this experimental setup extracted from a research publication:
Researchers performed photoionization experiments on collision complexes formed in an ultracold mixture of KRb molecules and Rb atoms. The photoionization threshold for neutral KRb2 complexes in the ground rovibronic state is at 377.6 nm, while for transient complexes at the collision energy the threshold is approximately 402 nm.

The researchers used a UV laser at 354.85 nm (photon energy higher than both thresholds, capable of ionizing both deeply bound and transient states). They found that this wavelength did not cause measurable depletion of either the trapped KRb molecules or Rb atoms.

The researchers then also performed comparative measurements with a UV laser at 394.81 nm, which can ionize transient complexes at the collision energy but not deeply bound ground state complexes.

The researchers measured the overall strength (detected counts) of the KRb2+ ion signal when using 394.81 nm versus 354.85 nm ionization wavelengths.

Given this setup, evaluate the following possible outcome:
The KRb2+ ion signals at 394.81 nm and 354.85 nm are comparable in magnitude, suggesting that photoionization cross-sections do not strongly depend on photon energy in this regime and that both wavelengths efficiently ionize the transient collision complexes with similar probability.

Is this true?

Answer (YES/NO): NO